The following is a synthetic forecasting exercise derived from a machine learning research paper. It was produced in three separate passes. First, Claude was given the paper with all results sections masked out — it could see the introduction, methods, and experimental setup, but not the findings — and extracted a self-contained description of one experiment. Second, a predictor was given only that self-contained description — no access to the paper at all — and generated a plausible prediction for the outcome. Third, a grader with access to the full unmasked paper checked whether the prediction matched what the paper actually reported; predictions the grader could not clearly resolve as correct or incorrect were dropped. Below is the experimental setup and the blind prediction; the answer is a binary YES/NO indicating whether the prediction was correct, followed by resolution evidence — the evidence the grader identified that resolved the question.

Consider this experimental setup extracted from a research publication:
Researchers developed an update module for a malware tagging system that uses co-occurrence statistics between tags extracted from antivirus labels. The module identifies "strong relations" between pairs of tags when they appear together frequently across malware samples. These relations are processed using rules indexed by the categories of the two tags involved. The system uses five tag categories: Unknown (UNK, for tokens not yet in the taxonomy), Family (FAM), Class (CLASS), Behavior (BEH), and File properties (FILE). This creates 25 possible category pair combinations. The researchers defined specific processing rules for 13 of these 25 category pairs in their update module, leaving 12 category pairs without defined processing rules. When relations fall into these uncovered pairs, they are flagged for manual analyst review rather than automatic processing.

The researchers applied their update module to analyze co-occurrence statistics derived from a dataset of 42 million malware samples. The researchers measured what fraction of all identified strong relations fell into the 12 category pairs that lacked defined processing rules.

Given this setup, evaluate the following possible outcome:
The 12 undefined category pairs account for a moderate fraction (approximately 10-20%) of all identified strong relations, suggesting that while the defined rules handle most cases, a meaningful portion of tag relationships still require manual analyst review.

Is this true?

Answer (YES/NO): NO